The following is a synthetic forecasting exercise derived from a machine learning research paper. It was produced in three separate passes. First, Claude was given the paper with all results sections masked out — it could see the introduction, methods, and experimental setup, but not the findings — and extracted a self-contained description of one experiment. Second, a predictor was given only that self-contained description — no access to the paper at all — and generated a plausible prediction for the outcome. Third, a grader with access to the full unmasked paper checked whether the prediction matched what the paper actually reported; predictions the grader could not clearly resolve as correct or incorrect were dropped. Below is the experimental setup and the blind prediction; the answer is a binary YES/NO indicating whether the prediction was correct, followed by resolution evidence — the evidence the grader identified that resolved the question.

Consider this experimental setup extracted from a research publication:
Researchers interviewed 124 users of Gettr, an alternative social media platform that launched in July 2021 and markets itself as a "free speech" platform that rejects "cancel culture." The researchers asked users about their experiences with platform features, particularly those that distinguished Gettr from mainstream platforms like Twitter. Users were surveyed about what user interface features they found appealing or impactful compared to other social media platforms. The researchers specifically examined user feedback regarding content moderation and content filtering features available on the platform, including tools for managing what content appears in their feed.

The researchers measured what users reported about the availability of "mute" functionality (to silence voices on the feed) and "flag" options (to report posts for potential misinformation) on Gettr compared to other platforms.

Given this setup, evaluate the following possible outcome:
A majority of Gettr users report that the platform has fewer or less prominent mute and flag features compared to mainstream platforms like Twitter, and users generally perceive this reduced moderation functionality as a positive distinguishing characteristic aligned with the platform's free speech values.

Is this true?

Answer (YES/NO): NO